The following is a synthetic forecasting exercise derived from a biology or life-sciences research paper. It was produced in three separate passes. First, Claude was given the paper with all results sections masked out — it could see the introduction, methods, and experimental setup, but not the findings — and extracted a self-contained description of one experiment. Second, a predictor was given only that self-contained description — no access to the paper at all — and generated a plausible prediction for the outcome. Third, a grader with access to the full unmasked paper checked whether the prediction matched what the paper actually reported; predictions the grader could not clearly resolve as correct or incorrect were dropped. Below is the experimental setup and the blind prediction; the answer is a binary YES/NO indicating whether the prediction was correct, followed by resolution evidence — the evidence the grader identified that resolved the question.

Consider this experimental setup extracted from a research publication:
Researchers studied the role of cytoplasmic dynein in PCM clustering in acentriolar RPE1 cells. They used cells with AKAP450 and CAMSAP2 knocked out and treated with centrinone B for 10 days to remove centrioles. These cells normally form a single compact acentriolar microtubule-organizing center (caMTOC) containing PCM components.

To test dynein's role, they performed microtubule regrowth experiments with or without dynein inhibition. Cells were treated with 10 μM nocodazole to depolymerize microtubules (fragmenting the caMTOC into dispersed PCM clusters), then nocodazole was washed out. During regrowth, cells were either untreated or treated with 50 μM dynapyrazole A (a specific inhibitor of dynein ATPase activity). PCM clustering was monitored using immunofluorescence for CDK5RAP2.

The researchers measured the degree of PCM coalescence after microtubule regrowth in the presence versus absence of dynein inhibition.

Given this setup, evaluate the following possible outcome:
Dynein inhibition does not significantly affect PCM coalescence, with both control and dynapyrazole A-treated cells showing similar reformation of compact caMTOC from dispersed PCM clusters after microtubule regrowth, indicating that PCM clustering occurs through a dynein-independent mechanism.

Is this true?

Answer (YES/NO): NO